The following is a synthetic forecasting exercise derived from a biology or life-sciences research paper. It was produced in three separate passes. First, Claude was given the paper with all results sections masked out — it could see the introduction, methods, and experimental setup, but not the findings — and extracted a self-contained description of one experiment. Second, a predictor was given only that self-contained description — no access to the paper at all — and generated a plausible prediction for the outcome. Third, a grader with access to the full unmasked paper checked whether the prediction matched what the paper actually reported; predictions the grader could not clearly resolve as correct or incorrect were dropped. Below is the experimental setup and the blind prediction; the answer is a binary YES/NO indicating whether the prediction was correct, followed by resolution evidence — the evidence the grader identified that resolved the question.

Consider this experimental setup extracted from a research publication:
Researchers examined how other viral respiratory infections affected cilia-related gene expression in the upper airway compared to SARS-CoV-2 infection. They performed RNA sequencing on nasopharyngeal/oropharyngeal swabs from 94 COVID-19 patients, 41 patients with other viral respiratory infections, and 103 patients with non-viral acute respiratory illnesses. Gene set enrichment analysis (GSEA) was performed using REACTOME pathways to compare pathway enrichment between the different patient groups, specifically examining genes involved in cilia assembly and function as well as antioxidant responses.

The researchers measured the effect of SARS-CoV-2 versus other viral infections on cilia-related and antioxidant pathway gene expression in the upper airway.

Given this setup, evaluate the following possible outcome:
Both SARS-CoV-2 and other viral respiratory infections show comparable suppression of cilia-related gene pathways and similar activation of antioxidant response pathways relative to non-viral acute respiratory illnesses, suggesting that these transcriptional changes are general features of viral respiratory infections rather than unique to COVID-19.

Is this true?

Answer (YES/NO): NO